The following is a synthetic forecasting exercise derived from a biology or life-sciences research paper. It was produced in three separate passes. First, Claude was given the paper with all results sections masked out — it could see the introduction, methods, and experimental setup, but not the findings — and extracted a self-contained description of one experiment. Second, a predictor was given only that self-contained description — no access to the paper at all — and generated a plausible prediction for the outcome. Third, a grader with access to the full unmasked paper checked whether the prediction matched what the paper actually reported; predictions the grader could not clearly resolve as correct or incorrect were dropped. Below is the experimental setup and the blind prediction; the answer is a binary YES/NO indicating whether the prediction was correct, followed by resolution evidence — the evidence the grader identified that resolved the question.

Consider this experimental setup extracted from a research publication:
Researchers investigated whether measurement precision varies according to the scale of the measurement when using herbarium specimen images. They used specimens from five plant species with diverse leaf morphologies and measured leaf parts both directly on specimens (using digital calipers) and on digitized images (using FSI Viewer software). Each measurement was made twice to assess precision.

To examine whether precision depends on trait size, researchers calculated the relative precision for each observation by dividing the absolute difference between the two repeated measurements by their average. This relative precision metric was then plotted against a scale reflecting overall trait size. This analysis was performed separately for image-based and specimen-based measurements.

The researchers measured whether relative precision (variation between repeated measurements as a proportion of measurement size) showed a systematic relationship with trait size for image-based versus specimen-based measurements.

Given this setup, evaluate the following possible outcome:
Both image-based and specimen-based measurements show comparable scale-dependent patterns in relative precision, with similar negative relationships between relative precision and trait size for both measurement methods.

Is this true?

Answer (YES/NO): YES